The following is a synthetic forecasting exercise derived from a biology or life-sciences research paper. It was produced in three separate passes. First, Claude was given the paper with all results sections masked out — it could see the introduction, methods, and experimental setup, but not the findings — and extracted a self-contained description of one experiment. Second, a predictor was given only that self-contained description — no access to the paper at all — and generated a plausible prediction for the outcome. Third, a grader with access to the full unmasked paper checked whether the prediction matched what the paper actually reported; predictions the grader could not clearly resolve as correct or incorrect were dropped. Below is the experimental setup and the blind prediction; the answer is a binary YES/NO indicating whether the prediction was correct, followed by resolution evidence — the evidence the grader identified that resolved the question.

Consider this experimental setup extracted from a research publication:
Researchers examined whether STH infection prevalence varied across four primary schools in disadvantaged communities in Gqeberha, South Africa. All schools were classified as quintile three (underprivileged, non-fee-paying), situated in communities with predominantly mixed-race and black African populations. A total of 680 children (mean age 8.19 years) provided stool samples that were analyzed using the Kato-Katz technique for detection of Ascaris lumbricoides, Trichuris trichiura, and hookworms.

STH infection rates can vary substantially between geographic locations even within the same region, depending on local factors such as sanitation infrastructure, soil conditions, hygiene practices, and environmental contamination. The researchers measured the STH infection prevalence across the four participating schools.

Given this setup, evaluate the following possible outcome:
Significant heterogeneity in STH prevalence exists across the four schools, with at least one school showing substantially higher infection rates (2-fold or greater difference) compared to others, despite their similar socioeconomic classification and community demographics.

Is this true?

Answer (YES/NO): YES